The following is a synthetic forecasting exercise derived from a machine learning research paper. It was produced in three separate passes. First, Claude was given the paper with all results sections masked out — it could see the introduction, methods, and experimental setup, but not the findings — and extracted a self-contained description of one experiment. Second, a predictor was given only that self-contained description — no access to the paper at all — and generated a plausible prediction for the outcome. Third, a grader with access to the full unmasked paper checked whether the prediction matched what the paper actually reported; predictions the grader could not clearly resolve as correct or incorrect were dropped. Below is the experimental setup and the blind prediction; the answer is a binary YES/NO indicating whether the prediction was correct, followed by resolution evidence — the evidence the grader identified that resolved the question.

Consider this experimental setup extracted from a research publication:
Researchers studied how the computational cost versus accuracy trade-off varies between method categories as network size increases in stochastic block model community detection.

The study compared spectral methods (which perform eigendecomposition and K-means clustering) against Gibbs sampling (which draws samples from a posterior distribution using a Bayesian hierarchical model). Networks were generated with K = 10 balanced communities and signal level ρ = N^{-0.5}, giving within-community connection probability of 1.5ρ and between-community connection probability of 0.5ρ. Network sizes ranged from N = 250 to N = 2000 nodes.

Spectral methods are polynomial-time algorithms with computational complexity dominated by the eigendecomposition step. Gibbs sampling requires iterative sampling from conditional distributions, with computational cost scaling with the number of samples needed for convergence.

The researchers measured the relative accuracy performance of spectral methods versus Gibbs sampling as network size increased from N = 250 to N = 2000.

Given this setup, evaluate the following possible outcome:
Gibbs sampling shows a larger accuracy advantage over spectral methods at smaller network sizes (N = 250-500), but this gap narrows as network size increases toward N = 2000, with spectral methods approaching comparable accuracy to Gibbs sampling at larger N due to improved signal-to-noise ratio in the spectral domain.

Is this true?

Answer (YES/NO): NO